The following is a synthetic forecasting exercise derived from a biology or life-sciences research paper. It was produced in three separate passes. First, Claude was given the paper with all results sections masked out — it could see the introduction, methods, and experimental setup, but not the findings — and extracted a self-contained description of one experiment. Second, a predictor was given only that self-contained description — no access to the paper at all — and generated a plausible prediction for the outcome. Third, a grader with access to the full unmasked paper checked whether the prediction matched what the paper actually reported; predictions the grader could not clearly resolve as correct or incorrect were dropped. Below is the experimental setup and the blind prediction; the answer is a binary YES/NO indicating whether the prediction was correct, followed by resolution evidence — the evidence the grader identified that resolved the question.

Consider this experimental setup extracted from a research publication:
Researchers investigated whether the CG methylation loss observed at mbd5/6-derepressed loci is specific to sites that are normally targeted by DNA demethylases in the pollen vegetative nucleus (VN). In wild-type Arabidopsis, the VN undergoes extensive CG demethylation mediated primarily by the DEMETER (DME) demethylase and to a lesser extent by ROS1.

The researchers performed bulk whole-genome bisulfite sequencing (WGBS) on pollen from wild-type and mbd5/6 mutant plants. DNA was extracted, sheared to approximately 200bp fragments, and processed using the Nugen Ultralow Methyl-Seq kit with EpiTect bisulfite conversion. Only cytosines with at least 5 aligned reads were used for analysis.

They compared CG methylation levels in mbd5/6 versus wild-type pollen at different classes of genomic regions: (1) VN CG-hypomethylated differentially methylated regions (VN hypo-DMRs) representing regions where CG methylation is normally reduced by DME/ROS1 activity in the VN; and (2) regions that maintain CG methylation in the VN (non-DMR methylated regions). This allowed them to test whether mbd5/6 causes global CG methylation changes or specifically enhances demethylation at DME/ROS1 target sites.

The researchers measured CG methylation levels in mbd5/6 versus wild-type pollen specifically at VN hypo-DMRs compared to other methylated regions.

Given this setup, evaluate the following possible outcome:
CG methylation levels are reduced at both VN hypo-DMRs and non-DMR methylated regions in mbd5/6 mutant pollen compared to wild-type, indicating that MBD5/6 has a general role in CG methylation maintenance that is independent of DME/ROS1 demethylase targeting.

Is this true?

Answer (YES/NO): NO